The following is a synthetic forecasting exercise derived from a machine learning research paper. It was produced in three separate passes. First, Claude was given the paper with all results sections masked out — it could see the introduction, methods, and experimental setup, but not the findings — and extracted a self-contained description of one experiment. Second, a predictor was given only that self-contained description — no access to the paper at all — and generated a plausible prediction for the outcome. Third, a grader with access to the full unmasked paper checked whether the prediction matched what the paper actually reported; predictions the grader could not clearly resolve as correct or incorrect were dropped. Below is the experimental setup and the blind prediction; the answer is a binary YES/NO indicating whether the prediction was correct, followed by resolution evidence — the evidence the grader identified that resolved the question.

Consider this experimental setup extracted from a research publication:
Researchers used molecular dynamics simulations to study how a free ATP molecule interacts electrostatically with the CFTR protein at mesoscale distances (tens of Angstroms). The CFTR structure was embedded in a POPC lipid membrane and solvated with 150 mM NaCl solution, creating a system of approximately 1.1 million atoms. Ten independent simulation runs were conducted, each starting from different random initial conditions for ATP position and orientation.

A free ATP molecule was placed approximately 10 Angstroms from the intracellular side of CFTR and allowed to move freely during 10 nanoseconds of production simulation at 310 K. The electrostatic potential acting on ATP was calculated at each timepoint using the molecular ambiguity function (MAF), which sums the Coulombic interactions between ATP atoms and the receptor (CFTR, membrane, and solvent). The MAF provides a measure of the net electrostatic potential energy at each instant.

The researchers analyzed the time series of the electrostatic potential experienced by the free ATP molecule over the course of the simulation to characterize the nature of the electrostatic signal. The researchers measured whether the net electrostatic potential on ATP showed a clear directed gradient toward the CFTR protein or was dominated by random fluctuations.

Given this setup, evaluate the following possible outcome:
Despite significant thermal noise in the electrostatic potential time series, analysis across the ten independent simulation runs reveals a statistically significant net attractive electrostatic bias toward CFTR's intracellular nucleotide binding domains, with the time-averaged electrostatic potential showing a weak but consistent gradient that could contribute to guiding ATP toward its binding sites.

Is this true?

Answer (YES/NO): YES